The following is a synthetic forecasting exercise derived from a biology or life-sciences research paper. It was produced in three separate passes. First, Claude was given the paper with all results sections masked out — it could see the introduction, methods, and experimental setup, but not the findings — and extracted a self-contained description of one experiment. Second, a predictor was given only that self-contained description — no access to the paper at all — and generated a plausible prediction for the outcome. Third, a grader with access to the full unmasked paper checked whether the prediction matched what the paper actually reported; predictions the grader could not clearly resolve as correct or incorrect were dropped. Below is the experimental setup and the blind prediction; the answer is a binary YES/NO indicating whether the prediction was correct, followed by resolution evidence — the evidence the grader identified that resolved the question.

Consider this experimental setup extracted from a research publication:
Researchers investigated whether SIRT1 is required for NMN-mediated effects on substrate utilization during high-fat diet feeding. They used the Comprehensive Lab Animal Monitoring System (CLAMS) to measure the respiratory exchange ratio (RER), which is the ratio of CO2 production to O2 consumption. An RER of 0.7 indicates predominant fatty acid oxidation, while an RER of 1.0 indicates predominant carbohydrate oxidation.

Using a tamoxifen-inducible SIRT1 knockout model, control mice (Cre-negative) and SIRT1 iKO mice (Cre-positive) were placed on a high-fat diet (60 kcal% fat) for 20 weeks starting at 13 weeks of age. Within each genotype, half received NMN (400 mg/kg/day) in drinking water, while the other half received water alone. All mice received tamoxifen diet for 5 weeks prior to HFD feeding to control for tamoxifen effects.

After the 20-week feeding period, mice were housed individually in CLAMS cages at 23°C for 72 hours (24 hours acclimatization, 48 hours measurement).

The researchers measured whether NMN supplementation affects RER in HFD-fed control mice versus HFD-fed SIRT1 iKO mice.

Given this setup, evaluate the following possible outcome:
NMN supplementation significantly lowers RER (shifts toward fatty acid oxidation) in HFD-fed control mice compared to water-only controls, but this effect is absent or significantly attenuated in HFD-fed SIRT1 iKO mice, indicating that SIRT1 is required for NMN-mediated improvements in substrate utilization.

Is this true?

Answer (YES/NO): NO